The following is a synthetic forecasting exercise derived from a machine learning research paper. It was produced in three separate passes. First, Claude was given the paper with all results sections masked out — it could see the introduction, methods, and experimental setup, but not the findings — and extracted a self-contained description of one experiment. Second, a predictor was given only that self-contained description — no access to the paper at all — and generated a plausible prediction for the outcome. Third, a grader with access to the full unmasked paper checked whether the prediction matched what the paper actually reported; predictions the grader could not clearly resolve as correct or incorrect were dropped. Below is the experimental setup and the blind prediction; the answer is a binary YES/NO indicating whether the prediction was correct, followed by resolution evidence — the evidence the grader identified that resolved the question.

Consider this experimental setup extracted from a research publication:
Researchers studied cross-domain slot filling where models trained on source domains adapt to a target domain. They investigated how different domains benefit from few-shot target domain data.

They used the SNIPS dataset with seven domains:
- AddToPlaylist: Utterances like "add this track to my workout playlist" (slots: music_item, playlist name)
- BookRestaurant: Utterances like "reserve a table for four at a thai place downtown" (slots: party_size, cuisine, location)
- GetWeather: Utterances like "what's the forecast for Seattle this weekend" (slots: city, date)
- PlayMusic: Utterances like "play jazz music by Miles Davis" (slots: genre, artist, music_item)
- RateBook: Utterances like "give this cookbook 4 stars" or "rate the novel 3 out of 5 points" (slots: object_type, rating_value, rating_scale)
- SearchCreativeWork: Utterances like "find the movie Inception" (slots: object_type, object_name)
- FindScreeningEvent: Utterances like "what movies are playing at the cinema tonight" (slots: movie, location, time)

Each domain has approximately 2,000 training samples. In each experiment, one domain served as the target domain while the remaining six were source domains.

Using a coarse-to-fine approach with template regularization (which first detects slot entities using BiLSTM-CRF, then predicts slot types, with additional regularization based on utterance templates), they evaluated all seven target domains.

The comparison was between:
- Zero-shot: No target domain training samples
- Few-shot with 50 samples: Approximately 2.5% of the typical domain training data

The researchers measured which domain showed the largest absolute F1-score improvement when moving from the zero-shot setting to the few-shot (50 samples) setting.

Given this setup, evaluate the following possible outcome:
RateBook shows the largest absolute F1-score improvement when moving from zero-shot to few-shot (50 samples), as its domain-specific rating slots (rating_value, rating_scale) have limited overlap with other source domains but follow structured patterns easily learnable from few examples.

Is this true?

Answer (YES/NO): YES